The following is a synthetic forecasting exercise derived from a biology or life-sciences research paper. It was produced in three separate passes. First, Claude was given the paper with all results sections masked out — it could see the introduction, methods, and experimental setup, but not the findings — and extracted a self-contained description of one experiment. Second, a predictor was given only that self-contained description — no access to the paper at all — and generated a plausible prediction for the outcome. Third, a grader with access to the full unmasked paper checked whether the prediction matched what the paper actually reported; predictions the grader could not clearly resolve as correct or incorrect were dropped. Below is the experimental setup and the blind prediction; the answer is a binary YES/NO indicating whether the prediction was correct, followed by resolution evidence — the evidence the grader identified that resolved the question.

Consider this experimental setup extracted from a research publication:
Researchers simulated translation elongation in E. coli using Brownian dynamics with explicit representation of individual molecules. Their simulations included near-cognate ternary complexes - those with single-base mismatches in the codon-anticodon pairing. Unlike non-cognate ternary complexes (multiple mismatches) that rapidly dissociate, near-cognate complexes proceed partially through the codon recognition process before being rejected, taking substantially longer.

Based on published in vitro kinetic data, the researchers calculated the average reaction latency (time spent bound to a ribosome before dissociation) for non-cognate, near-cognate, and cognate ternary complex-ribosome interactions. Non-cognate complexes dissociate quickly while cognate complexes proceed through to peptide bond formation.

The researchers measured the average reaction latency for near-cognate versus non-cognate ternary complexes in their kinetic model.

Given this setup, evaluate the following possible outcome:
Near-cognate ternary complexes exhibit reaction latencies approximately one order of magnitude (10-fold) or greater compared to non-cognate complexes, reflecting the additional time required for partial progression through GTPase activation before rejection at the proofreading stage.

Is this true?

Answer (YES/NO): NO